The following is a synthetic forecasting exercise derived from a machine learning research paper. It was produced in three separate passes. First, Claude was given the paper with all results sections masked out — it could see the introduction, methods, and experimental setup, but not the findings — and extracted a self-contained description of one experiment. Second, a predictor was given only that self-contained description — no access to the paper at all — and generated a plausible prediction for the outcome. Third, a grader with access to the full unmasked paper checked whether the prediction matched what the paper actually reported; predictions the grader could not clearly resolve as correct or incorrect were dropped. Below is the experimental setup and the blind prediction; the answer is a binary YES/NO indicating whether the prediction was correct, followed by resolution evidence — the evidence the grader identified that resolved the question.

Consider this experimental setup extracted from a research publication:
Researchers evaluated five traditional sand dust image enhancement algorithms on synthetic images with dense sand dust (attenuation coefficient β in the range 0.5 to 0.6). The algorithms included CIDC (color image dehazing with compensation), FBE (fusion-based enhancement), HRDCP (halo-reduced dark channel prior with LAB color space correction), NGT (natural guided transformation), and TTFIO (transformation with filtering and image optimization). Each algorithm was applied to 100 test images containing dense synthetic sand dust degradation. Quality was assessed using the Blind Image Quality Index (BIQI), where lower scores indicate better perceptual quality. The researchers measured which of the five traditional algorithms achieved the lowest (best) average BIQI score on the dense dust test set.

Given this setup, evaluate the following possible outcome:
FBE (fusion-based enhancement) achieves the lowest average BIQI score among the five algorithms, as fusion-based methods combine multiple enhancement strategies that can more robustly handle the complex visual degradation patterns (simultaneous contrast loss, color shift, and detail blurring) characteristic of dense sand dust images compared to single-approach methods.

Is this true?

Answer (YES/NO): NO